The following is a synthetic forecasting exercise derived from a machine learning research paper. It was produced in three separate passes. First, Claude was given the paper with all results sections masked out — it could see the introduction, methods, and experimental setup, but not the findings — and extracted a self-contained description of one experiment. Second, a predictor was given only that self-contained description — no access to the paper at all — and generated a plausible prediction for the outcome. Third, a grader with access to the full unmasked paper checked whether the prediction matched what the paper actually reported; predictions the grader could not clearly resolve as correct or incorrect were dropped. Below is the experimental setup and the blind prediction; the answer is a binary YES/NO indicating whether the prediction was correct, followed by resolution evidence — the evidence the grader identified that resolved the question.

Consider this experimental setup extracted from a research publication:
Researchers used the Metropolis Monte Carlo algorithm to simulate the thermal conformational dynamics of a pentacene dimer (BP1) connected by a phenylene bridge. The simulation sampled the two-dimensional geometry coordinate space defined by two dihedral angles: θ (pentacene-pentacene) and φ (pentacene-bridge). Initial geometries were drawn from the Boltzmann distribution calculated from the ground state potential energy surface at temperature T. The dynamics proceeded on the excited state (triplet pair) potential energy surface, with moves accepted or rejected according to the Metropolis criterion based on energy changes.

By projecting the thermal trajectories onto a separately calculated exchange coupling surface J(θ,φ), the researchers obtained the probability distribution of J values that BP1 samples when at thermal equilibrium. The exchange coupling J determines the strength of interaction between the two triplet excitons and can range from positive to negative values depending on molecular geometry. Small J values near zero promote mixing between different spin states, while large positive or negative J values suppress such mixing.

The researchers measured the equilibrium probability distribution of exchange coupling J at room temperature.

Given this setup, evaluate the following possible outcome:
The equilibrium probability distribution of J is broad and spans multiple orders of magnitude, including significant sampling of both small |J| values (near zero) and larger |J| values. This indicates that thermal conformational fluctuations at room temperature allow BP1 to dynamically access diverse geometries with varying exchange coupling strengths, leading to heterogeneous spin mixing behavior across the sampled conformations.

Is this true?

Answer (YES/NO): NO